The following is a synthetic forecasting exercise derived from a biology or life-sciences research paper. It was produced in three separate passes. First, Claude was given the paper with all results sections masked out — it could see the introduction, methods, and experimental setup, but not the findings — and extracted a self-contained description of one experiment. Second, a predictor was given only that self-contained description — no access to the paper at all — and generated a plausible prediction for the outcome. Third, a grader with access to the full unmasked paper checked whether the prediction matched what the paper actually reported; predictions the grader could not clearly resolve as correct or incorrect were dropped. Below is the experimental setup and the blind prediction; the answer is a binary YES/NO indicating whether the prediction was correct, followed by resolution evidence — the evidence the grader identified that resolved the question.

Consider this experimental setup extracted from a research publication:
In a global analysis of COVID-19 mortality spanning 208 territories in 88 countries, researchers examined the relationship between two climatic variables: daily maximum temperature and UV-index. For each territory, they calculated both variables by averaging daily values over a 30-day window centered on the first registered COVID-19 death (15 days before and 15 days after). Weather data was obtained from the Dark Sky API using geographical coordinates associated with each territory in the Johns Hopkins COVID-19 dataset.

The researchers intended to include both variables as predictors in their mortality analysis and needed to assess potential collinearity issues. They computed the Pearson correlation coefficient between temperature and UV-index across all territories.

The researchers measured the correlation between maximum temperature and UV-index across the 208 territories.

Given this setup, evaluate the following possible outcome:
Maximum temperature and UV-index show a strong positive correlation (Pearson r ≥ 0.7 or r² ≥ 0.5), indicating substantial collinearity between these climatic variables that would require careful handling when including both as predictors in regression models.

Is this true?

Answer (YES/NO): YES